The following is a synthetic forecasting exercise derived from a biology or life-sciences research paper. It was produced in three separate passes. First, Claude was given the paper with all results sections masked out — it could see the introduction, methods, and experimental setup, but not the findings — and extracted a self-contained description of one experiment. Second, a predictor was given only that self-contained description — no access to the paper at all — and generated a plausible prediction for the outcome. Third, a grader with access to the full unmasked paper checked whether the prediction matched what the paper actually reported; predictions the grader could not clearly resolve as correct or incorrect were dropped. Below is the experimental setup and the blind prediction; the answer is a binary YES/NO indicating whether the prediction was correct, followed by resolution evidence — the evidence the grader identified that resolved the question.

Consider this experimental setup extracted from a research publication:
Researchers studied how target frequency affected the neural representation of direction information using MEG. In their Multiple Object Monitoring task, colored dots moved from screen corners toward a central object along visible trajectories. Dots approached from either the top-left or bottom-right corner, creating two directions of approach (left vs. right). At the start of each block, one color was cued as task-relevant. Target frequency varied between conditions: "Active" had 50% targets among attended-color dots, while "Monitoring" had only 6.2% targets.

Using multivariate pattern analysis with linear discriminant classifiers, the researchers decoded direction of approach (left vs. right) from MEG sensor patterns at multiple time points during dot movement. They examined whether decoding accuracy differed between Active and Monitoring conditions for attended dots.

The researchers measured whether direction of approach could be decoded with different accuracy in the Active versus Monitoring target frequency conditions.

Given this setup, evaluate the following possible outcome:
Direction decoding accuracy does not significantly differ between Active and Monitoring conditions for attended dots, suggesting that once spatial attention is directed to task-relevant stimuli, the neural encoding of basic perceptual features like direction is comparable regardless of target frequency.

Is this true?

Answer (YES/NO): YES